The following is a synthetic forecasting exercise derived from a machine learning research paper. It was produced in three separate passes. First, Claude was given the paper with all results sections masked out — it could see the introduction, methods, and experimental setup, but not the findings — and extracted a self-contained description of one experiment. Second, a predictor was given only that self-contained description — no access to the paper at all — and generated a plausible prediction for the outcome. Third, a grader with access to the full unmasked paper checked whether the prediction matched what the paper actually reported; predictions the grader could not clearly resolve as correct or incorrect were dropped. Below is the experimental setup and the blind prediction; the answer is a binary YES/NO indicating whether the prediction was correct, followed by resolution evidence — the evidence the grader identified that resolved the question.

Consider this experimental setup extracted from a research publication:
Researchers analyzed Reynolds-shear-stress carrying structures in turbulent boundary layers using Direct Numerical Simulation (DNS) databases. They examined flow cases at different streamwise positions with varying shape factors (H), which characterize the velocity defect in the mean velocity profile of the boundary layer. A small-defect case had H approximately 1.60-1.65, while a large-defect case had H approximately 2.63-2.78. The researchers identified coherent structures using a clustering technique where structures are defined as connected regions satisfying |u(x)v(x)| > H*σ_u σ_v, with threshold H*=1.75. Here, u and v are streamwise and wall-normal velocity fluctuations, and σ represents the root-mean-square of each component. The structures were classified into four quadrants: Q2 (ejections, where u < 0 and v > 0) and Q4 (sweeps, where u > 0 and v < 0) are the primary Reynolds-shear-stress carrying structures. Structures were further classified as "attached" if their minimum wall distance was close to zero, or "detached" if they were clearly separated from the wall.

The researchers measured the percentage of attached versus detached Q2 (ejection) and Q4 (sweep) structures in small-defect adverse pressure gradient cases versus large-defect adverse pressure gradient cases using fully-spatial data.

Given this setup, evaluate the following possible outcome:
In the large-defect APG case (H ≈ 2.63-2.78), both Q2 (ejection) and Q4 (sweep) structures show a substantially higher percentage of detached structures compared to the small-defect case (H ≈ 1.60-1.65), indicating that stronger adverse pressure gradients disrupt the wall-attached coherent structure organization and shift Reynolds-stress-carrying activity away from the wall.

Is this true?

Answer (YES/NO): YES